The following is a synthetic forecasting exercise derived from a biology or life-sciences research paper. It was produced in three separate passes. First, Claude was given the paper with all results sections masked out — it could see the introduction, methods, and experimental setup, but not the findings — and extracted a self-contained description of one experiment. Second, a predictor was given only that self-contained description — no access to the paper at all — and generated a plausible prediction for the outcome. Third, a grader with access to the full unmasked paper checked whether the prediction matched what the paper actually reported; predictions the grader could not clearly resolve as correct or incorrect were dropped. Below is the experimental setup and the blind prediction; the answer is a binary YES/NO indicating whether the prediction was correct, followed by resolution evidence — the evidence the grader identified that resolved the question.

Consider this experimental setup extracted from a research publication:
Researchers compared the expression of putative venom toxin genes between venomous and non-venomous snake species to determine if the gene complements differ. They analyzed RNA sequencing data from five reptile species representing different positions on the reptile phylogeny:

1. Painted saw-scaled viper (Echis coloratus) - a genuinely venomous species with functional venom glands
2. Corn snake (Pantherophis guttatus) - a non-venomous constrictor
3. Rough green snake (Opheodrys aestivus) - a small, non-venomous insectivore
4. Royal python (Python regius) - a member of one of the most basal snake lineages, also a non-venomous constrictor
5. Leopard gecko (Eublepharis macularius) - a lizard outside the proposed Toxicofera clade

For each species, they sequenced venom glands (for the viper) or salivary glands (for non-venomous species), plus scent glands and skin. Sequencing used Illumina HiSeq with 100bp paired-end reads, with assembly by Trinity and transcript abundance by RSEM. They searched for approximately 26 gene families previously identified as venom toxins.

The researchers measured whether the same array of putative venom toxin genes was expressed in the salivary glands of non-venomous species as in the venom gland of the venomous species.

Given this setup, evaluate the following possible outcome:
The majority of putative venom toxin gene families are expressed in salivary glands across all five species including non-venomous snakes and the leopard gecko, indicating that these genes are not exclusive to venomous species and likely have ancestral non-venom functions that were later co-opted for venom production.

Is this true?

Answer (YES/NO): NO